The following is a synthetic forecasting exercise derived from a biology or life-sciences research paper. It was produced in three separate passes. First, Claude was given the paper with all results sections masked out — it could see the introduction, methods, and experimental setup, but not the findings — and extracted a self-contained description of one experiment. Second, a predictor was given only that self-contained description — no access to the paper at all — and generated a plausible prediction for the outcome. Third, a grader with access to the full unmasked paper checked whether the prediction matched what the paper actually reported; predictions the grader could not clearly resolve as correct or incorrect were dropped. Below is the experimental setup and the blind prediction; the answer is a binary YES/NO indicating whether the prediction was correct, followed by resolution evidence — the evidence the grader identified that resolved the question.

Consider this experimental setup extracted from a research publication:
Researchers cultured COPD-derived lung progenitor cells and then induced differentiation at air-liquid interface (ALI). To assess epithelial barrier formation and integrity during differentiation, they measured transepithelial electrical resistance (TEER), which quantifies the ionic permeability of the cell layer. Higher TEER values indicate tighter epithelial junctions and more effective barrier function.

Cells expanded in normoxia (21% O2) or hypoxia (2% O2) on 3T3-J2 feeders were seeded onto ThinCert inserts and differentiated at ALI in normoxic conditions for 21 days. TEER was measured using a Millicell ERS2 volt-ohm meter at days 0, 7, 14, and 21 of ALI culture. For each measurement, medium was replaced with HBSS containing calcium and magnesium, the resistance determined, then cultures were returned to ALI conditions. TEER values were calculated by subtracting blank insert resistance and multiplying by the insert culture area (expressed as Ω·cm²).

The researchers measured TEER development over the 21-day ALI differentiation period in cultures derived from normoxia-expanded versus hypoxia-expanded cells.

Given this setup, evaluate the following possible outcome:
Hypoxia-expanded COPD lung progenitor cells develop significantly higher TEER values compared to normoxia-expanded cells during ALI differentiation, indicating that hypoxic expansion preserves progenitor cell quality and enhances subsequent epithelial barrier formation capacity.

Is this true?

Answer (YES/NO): NO